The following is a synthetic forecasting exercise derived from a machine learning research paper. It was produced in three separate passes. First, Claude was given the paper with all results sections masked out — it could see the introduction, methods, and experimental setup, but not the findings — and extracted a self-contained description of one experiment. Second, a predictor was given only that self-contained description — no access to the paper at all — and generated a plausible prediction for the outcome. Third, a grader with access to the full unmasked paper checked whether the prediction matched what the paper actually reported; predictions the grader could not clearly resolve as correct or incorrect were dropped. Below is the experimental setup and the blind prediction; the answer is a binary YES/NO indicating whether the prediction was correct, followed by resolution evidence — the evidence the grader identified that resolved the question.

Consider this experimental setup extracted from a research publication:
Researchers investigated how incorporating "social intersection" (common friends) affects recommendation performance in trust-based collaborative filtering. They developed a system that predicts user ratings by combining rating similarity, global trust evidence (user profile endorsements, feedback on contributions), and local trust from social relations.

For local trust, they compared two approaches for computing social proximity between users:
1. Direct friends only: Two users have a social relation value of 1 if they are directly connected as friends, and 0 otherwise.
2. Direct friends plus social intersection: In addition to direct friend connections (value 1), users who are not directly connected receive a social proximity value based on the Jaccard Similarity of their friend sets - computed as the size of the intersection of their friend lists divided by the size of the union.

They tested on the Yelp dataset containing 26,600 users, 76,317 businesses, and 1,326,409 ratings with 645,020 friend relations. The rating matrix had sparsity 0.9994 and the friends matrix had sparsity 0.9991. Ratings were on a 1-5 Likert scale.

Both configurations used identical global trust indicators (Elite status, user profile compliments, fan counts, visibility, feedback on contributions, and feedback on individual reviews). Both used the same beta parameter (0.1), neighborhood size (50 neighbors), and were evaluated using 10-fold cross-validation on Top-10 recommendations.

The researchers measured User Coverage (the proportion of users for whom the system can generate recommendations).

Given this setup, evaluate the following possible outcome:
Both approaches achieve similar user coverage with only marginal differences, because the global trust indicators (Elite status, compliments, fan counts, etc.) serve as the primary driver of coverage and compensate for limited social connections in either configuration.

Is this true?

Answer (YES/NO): NO